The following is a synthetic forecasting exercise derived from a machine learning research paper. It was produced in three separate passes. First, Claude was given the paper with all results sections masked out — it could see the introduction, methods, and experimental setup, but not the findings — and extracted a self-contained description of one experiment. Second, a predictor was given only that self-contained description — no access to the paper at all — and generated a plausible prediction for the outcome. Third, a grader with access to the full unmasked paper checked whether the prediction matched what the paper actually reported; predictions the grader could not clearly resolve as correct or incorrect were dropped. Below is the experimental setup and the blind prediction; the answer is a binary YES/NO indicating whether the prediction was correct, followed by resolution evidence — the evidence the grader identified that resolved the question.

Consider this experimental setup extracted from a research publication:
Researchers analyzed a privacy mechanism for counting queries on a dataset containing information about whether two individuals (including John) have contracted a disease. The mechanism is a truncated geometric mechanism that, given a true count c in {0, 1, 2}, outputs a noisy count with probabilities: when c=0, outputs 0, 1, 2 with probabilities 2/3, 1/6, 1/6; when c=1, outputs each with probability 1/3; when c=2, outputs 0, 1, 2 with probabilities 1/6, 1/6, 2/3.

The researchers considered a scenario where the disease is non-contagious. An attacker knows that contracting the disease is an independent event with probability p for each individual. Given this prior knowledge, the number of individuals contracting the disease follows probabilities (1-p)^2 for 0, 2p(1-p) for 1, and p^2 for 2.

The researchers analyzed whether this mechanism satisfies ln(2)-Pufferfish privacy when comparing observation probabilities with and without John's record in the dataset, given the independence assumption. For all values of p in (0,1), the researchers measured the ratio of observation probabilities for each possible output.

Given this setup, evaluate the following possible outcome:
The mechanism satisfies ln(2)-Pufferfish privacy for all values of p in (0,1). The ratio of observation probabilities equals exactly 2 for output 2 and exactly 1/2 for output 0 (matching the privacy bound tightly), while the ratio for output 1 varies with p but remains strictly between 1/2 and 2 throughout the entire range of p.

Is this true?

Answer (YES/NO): NO